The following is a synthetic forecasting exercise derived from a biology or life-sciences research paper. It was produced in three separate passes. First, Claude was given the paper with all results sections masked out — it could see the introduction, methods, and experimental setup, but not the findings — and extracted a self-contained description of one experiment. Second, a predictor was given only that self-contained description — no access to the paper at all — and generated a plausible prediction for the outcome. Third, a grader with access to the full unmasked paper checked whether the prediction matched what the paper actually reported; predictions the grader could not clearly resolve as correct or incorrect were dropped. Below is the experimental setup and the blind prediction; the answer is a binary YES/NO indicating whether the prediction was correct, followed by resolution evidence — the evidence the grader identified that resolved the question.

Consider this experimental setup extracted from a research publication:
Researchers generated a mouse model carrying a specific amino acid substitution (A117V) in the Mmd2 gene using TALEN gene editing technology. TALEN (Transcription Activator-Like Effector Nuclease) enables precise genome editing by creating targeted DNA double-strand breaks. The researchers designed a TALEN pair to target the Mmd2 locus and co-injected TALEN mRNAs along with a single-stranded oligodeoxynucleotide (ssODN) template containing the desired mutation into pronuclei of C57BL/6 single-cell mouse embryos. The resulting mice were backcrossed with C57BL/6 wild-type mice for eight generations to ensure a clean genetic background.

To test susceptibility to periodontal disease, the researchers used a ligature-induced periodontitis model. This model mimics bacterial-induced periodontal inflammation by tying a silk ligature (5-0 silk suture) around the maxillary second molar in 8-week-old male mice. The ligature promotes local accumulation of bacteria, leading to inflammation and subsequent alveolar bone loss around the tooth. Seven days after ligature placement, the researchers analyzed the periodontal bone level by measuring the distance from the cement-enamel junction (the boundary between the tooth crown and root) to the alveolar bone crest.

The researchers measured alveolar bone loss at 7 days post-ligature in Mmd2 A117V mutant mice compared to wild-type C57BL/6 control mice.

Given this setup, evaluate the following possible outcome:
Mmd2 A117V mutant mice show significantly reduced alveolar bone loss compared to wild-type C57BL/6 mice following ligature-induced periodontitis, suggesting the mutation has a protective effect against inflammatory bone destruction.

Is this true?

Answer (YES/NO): NO